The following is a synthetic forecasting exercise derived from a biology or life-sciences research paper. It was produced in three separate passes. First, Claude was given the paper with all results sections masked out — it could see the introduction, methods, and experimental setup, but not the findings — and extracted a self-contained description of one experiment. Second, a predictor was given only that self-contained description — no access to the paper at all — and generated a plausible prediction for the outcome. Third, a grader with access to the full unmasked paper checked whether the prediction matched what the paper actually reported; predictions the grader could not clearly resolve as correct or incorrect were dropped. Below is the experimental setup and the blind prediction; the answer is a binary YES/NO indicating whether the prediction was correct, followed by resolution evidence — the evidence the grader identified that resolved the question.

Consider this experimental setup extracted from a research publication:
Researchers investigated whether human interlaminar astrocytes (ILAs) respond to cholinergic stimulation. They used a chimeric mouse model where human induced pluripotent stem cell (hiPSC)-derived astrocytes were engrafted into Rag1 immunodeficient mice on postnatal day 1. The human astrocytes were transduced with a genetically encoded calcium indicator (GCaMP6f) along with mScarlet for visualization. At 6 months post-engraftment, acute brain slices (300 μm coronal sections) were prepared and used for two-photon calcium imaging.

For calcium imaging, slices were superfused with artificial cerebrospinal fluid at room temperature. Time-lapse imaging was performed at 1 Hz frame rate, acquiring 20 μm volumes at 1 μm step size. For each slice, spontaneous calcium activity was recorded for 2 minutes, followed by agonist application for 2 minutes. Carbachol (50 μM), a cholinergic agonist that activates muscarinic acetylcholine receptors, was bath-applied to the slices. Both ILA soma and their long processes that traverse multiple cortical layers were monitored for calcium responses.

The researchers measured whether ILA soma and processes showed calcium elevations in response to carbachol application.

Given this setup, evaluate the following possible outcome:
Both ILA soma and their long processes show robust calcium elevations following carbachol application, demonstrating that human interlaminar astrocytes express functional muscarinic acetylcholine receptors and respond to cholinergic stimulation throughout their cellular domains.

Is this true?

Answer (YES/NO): NO